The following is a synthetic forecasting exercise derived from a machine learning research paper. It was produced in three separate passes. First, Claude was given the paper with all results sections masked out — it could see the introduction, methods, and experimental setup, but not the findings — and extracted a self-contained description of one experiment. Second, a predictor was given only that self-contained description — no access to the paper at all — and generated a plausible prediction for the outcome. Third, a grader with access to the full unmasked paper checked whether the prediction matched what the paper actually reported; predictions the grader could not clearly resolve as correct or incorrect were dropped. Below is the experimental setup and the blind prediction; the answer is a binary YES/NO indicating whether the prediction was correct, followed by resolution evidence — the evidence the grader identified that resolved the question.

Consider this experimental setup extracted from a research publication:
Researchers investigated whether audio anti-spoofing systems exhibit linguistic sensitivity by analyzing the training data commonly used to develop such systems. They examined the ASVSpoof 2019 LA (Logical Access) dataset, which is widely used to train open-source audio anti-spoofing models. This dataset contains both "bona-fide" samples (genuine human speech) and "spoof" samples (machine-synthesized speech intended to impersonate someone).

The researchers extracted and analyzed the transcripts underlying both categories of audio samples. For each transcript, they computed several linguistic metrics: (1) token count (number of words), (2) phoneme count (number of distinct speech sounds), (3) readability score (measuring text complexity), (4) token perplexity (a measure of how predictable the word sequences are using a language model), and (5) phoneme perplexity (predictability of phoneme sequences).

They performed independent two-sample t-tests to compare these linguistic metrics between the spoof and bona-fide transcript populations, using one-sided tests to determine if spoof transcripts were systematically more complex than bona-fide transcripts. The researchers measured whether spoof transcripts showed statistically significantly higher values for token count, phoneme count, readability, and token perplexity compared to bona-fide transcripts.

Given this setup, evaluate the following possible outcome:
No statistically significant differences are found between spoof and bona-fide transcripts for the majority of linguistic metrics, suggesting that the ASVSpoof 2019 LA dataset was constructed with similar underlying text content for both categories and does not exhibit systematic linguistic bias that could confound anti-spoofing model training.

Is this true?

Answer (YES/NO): NO